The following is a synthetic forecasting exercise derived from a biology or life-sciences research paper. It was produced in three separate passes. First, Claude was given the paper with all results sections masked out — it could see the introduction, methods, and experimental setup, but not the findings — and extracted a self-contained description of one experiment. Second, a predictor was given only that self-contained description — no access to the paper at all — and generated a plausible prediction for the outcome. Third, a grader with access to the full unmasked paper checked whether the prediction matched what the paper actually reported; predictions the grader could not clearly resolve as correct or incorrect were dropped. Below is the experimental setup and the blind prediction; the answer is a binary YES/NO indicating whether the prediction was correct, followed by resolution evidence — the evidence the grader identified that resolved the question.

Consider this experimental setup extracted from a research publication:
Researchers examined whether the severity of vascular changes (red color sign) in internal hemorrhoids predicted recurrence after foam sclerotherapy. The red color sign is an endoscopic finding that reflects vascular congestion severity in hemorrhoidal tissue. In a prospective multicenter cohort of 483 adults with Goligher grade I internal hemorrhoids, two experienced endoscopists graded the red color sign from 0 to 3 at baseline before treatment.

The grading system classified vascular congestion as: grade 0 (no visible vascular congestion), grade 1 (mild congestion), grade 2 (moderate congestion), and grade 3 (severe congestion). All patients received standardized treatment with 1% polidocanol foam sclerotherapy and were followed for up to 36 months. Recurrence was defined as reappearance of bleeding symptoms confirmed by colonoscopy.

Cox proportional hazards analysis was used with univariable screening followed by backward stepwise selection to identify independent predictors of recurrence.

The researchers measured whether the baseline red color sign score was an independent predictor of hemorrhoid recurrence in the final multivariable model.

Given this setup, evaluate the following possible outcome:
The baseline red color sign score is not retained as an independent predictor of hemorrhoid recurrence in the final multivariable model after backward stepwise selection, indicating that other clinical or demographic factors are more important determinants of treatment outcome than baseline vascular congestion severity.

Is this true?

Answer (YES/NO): NO